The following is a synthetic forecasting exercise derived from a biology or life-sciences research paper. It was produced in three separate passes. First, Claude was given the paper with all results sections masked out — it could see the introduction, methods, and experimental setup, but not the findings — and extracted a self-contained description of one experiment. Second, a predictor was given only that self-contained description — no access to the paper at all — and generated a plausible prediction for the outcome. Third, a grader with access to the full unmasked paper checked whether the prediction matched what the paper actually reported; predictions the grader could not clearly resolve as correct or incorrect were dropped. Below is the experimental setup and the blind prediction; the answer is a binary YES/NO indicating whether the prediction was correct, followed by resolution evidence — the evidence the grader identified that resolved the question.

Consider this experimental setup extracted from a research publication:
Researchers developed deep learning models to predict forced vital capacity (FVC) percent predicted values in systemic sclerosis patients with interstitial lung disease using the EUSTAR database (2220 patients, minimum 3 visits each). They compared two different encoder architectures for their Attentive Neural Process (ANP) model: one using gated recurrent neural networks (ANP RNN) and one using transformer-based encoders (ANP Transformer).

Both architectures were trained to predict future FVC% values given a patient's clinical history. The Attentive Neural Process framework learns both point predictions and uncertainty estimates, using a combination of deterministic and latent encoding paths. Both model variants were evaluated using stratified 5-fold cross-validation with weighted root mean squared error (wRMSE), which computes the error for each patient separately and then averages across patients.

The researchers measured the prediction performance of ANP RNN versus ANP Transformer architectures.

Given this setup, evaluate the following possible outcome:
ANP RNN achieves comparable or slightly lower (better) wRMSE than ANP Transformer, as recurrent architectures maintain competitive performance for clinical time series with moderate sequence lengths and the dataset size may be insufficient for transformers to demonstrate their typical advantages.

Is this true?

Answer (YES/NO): YES